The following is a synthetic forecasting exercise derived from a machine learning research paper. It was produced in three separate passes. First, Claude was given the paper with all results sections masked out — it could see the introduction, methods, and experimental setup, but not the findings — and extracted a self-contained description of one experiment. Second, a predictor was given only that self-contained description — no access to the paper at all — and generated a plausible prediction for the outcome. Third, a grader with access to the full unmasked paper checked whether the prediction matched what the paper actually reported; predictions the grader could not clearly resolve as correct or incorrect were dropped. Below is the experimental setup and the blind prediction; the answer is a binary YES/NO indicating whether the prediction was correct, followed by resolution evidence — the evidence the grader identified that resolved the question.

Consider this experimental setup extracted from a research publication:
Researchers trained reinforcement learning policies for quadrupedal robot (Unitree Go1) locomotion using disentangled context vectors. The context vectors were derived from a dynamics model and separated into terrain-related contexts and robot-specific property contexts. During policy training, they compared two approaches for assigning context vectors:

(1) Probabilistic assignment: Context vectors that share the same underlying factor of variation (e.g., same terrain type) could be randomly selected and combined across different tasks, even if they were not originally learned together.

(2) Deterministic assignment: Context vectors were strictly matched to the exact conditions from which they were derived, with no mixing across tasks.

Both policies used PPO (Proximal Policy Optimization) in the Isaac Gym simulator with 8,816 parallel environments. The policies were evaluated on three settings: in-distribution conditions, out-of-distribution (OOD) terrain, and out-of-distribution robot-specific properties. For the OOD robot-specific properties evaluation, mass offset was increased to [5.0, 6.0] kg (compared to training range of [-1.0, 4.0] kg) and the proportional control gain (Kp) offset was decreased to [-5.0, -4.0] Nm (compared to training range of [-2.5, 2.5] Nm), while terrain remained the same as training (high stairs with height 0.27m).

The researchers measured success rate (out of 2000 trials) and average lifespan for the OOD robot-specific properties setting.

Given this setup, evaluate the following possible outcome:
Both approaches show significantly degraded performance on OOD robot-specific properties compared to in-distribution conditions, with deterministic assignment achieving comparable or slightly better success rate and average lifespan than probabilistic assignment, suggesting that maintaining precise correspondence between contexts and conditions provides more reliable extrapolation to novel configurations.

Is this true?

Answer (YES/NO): NO